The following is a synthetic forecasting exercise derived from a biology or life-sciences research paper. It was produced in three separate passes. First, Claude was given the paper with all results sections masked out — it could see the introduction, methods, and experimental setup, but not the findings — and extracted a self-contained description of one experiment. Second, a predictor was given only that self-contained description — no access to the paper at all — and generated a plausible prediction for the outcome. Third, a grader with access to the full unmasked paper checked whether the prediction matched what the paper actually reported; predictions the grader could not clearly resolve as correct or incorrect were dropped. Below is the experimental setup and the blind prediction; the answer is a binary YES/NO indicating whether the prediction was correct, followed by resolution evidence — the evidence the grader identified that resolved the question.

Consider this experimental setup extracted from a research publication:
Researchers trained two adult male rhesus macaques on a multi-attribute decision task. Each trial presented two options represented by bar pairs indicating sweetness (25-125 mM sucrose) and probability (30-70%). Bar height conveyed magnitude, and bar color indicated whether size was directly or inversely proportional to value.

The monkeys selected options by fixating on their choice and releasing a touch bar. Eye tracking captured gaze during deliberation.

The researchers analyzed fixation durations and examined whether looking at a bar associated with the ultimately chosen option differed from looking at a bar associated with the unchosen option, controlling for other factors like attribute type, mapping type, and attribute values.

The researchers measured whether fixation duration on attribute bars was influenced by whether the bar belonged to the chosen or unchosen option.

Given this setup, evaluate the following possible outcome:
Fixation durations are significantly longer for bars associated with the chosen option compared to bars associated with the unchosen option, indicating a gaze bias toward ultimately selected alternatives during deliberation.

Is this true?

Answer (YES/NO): YES